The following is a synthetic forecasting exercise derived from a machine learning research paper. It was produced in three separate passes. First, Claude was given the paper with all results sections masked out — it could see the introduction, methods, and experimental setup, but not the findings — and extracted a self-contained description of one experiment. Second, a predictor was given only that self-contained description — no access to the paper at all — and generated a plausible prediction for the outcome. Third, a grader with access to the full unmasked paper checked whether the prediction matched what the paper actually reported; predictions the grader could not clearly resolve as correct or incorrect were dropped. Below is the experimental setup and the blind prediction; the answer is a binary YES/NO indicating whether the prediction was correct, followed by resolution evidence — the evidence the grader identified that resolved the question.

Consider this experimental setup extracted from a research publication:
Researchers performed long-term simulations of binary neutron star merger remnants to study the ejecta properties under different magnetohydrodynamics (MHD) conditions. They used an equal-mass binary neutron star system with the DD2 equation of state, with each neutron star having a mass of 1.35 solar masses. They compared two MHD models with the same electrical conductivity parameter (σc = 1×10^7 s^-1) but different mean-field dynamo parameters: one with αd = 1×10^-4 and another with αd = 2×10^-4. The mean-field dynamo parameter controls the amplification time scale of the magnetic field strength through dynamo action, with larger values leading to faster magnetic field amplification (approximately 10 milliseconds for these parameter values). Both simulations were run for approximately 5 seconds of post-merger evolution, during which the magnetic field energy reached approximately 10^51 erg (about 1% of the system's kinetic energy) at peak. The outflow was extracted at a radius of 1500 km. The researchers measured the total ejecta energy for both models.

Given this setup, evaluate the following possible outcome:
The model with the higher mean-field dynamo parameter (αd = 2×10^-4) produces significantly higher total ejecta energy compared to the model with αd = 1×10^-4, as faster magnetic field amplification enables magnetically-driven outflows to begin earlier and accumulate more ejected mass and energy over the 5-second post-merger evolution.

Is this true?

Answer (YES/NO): YES